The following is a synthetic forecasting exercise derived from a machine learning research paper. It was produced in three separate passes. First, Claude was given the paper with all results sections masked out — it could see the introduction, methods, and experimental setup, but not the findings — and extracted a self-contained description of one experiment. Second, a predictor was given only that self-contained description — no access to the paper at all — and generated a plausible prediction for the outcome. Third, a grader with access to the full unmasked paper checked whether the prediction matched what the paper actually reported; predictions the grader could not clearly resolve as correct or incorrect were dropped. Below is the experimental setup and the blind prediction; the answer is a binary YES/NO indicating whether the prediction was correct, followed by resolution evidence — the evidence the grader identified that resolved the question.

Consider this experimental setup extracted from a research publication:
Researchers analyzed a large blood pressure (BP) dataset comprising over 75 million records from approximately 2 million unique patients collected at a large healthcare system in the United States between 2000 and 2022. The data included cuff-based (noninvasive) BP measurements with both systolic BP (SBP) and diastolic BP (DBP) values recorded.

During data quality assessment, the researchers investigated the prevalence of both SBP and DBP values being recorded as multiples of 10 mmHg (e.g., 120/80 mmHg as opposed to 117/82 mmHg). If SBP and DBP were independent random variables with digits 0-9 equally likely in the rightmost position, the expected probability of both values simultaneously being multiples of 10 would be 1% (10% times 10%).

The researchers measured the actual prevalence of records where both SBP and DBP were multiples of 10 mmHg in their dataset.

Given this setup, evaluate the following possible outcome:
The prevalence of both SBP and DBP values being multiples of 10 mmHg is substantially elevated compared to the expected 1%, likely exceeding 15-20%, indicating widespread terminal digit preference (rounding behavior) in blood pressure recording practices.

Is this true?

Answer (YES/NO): NO